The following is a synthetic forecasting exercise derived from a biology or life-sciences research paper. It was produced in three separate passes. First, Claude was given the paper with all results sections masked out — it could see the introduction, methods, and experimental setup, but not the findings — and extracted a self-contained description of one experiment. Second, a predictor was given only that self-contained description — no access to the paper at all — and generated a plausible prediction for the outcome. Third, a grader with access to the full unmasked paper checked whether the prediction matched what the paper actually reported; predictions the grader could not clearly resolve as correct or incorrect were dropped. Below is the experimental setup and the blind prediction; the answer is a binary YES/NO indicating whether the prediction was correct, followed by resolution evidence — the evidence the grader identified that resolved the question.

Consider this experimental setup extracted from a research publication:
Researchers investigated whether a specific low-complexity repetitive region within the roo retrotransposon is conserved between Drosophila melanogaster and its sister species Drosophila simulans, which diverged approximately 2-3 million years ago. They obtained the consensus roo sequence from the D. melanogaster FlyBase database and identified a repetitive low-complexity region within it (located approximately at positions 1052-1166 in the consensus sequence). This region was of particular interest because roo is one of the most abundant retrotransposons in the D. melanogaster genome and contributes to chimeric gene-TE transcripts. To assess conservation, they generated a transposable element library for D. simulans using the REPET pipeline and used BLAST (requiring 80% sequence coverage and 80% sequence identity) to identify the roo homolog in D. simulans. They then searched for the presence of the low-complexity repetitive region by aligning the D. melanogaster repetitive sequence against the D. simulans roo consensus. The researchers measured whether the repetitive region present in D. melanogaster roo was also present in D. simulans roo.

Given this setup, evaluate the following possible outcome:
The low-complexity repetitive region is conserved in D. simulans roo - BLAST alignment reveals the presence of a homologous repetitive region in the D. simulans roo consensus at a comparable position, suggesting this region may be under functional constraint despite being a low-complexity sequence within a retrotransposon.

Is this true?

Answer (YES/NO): YES